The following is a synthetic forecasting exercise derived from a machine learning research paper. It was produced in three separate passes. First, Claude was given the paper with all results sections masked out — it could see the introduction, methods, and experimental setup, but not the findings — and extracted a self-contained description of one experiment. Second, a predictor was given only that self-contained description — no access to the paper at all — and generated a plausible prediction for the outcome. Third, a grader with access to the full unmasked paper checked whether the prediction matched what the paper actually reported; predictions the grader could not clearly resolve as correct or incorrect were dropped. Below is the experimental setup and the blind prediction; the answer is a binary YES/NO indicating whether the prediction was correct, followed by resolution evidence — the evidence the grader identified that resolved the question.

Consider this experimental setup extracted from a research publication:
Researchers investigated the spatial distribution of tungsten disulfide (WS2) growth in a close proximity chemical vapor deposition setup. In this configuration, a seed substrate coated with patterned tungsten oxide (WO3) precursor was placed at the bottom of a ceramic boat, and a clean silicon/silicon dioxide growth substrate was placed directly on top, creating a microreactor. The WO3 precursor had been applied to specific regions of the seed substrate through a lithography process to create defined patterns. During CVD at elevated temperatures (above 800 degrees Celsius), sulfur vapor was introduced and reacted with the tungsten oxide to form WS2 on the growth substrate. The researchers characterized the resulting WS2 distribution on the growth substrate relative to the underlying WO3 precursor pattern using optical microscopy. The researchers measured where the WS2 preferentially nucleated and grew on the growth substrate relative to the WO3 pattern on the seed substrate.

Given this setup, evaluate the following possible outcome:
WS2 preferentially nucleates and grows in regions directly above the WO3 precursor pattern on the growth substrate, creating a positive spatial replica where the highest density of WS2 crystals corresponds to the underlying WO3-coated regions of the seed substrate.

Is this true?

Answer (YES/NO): NO